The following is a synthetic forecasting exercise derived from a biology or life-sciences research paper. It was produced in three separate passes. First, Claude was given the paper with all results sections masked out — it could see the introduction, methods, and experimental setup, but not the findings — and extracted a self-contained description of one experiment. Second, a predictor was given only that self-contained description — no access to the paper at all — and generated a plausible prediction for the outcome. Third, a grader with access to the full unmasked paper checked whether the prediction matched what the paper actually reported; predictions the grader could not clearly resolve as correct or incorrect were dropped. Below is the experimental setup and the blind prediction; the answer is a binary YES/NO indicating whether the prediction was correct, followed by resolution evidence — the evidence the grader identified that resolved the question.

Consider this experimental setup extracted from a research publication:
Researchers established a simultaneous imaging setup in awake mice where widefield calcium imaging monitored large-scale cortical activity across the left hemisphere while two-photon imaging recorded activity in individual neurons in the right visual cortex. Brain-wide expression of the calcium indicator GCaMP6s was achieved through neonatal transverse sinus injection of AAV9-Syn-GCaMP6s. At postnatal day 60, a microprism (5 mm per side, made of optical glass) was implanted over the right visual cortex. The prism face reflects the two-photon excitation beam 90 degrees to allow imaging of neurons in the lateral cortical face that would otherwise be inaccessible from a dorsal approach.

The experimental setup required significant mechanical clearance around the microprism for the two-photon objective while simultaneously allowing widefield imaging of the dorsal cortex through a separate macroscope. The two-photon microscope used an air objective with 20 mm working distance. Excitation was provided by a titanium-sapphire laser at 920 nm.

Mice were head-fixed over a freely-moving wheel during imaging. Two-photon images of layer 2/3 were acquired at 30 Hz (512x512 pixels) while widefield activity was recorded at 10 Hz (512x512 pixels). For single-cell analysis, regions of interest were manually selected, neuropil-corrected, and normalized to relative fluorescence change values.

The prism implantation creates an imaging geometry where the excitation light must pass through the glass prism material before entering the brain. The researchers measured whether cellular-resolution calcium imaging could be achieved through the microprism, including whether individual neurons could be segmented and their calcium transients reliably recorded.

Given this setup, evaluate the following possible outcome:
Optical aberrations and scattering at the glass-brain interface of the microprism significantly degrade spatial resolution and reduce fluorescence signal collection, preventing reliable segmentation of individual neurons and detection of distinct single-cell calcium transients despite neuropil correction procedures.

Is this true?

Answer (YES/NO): NO